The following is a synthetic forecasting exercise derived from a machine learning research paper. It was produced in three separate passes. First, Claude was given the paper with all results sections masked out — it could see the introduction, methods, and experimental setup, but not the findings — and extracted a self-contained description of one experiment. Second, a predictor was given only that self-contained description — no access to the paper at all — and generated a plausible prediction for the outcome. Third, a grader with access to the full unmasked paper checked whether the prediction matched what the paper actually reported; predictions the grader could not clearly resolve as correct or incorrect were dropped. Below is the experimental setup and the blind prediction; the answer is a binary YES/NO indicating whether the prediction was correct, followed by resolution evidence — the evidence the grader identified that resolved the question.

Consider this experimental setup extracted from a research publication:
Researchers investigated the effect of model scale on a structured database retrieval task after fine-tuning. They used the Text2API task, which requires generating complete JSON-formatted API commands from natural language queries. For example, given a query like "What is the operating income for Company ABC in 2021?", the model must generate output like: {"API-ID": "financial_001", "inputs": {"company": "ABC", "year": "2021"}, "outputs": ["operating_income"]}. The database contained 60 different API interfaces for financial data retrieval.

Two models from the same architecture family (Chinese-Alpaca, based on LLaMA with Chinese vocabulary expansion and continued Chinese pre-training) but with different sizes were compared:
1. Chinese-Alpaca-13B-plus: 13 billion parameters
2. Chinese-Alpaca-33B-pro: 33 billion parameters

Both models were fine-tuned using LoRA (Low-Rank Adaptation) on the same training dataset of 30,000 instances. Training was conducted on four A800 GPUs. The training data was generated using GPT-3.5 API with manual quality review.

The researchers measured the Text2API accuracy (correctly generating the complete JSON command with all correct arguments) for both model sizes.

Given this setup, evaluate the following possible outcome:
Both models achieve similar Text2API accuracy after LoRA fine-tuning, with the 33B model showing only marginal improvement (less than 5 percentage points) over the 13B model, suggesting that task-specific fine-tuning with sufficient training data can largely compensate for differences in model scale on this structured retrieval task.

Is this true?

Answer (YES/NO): NO